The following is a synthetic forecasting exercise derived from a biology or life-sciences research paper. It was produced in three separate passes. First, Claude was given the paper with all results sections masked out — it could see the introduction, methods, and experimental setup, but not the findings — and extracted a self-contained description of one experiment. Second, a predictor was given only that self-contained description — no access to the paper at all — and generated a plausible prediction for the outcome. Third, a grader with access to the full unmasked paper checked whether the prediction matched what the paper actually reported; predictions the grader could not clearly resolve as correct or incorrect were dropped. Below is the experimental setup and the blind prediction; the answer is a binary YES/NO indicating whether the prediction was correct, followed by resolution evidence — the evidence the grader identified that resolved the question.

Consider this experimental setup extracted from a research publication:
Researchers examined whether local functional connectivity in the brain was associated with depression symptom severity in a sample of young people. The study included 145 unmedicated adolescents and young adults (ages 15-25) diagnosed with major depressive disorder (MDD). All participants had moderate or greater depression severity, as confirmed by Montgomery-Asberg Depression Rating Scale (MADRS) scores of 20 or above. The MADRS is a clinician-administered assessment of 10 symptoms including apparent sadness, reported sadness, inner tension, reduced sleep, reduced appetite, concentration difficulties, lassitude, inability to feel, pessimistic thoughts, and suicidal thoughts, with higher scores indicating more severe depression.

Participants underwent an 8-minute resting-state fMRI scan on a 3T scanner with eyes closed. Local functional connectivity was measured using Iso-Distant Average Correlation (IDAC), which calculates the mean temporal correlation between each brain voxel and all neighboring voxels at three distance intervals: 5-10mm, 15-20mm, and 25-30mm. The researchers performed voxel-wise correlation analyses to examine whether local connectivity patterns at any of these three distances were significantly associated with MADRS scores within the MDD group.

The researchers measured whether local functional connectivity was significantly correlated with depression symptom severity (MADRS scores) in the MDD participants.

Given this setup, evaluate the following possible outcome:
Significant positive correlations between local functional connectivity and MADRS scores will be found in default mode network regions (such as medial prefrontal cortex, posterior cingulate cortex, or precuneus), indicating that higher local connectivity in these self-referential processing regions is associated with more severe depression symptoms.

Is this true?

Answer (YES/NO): NO